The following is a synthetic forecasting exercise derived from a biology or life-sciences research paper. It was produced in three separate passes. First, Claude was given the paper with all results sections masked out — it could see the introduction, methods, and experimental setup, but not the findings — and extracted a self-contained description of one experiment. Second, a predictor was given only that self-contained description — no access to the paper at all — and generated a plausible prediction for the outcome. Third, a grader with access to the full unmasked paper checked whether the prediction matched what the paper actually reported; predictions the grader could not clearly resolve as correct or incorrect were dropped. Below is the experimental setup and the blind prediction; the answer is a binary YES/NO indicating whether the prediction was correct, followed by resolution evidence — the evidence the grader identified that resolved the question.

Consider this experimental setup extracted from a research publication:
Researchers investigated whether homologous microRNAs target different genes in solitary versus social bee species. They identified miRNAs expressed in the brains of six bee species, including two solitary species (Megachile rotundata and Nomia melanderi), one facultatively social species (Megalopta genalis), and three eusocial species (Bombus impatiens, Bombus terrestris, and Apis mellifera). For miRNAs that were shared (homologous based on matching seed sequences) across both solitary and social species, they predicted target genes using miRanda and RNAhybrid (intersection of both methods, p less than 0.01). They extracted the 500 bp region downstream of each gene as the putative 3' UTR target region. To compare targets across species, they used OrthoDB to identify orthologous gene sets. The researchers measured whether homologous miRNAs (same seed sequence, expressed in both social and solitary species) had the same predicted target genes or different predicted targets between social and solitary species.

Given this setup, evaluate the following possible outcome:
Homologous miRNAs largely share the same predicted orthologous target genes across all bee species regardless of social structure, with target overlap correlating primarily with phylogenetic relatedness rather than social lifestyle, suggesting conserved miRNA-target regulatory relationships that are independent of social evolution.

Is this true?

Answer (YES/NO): NO